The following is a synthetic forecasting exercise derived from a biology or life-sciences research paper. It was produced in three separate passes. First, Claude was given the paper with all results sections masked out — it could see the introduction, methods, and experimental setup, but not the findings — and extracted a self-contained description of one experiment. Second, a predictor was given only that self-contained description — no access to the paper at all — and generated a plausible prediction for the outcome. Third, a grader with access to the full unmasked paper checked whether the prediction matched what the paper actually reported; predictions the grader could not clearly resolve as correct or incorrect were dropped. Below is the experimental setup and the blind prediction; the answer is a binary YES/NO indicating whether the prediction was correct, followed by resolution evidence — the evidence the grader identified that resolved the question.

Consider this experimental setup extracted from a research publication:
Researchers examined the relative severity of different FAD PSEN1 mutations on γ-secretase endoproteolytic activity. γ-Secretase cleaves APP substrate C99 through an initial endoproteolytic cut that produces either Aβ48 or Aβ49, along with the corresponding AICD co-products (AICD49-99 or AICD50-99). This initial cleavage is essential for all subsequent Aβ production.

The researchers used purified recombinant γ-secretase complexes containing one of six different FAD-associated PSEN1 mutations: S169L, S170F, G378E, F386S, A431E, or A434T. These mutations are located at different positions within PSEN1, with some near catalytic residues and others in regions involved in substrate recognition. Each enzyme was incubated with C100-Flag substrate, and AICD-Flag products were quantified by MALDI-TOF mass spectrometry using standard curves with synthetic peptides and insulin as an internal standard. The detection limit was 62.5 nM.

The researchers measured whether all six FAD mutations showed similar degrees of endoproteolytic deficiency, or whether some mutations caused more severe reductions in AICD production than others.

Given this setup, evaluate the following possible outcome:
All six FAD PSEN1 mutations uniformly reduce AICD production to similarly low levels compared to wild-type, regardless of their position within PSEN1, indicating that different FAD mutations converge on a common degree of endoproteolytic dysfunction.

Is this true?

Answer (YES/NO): NO